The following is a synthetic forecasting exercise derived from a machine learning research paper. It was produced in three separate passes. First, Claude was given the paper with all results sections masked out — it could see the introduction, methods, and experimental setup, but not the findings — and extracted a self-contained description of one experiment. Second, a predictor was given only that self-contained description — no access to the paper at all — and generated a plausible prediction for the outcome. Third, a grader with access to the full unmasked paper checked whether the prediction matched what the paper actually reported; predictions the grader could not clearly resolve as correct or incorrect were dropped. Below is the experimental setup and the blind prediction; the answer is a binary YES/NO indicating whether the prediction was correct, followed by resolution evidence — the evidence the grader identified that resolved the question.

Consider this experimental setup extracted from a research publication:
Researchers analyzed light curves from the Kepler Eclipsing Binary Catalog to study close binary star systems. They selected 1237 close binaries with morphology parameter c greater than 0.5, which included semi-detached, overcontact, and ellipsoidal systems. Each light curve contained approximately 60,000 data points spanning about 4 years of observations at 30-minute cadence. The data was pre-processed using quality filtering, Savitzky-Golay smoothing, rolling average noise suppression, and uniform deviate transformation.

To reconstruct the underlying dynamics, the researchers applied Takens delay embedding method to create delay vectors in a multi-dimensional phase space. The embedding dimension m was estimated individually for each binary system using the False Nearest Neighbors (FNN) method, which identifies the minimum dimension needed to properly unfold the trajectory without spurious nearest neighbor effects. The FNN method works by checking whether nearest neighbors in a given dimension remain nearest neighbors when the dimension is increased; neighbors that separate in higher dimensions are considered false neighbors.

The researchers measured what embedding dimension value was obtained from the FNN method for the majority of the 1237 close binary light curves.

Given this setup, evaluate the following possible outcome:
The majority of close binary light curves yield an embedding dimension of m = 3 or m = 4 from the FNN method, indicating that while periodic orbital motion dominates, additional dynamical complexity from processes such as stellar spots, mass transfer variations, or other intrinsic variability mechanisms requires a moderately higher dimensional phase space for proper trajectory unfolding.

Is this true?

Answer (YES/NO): YES